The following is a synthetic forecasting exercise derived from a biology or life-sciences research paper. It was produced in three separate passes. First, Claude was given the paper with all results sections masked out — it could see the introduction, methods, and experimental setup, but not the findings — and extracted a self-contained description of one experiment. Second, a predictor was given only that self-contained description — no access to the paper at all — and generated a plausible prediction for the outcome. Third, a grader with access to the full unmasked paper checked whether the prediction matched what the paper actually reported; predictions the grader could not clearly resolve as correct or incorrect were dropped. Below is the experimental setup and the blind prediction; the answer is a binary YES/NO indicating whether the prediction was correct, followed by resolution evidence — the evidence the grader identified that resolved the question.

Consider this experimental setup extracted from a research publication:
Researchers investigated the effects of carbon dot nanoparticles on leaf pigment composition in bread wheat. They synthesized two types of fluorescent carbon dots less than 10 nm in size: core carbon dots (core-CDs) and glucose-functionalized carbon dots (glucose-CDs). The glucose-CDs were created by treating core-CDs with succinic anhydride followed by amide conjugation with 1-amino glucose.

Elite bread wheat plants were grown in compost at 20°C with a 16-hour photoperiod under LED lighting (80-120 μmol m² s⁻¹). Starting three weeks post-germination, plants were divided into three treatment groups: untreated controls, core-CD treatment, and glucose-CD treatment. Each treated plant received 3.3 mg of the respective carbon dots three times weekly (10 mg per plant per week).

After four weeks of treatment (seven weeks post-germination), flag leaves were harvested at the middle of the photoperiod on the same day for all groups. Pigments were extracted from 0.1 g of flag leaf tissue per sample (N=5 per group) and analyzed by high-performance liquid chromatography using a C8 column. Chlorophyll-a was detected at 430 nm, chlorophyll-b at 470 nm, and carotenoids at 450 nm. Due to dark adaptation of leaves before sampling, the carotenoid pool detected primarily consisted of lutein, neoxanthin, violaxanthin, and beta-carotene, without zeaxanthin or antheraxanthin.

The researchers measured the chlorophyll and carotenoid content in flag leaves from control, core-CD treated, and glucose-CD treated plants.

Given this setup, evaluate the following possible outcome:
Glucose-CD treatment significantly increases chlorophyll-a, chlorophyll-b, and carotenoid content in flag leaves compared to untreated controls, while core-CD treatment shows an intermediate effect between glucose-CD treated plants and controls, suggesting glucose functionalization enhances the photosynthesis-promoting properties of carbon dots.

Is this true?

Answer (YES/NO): NO